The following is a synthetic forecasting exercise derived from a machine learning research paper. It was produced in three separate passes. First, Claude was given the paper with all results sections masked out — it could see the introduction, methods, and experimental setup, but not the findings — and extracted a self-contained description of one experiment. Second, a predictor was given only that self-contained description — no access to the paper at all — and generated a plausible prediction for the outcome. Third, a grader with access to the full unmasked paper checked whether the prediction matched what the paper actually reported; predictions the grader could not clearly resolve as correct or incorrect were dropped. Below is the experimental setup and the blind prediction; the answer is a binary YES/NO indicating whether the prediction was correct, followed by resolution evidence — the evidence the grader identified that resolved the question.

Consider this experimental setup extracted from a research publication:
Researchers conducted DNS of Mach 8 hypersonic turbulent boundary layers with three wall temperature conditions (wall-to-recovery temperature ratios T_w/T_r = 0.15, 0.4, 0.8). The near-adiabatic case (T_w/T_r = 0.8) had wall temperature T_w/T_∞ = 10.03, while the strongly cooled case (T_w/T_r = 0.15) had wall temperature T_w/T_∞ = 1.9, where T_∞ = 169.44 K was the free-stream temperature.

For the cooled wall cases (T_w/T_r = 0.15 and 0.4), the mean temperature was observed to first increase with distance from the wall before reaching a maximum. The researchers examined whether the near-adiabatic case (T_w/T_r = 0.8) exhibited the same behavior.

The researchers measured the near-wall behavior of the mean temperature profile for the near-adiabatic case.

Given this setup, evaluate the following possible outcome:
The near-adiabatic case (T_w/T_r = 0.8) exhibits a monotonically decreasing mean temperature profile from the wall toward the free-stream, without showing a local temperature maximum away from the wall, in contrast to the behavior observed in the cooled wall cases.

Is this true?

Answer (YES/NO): NO